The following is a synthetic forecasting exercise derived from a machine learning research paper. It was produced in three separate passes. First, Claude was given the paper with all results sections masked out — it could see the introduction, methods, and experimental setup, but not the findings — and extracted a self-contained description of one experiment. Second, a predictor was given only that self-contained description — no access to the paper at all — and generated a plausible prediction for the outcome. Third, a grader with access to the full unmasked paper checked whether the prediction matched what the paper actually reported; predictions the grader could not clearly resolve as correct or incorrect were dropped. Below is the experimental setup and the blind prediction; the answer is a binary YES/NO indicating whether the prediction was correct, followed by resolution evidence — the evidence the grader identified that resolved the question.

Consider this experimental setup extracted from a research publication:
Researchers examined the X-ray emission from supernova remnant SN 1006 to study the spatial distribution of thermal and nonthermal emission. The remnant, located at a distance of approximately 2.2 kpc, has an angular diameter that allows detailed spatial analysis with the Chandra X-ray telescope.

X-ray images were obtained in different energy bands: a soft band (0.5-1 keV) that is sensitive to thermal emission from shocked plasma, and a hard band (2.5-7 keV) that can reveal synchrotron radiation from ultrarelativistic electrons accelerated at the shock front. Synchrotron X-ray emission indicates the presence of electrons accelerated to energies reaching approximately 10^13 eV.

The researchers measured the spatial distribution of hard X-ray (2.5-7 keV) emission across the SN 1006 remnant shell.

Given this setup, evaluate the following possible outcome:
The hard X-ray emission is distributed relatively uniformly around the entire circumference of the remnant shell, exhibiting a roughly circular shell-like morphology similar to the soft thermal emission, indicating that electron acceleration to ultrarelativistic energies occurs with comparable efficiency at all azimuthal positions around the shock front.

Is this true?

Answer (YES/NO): NO